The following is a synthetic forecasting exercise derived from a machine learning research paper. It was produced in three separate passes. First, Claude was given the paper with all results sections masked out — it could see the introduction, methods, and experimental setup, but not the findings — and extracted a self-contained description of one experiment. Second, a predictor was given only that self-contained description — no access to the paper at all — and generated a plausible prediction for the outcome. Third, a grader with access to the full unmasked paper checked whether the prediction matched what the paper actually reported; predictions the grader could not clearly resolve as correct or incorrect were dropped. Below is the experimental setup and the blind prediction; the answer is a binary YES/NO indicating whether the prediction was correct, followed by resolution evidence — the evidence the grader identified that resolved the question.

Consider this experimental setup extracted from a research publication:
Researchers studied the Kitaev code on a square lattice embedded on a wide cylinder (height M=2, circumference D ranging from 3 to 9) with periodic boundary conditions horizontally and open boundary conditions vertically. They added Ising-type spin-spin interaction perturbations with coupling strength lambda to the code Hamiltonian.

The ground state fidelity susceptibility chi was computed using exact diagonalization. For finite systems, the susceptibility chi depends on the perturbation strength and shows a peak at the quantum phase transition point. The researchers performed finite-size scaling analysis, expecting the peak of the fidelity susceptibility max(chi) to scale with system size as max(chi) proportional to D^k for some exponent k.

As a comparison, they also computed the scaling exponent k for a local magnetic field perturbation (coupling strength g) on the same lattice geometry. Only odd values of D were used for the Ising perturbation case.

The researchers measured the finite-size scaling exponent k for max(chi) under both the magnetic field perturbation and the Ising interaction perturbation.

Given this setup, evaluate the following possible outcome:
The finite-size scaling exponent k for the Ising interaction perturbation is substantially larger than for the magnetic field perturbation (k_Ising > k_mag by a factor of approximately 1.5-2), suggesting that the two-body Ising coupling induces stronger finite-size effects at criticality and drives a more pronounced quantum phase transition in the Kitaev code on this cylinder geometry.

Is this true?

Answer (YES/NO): NO